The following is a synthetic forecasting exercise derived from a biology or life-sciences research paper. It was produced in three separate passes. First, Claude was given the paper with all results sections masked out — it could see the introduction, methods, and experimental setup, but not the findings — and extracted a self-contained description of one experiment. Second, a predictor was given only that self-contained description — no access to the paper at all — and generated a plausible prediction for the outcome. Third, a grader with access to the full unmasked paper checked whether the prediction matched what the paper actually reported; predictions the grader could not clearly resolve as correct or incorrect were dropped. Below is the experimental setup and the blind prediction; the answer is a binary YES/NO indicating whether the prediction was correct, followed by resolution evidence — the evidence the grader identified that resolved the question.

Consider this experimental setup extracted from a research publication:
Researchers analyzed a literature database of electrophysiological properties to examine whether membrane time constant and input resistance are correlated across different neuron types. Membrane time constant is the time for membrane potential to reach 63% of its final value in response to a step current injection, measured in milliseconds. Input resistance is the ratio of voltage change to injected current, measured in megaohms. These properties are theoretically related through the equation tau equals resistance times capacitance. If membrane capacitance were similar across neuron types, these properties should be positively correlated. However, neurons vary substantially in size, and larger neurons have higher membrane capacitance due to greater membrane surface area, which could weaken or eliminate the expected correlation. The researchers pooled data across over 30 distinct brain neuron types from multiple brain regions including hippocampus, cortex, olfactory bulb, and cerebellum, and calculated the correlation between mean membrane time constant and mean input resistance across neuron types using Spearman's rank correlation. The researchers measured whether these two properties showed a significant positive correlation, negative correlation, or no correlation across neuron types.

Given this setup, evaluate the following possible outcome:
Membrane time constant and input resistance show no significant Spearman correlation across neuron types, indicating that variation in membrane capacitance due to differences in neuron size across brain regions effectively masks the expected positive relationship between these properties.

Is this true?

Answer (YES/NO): NO